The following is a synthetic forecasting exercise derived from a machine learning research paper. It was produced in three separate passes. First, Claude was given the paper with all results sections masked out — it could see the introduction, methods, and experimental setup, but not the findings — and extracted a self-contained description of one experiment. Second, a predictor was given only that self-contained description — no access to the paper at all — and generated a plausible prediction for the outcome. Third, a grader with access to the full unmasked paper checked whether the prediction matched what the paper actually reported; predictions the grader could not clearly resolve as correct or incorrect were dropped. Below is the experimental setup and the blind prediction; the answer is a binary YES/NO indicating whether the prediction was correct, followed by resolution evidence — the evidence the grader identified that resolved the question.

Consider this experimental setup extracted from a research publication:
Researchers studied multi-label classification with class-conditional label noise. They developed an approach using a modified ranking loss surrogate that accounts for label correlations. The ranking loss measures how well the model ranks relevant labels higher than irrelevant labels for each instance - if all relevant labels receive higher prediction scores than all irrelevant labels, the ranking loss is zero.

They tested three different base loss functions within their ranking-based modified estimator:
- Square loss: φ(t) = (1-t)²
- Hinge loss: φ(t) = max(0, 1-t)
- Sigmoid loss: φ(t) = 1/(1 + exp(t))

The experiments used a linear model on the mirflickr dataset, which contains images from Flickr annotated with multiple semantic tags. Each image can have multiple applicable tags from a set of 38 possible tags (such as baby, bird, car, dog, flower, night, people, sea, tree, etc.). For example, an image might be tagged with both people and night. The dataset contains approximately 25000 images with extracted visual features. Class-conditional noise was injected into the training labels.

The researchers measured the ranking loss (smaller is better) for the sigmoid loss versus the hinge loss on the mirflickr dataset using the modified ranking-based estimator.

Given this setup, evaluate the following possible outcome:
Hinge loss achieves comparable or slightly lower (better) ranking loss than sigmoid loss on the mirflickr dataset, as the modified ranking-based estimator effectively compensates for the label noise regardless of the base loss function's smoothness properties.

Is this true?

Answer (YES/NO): NO